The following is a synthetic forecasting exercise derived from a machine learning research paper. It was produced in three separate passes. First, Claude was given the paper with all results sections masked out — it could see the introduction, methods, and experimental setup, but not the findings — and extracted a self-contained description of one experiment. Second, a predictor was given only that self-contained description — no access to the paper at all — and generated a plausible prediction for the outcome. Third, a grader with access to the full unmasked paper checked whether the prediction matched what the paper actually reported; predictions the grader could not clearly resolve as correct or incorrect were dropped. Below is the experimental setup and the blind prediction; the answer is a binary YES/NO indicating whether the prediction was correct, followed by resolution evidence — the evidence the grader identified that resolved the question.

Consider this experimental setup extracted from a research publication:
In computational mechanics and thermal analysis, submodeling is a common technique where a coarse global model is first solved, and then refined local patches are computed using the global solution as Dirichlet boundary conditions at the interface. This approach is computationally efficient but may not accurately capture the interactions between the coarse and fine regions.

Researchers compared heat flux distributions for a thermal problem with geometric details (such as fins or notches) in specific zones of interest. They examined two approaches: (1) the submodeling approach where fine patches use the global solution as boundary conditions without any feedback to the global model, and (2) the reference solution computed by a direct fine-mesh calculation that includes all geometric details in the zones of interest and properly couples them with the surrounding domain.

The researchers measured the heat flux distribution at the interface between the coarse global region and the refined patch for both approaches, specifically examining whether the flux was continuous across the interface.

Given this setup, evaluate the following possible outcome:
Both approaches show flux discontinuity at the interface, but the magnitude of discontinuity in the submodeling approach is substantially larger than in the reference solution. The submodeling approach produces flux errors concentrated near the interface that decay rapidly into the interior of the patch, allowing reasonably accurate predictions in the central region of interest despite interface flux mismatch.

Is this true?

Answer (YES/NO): NO